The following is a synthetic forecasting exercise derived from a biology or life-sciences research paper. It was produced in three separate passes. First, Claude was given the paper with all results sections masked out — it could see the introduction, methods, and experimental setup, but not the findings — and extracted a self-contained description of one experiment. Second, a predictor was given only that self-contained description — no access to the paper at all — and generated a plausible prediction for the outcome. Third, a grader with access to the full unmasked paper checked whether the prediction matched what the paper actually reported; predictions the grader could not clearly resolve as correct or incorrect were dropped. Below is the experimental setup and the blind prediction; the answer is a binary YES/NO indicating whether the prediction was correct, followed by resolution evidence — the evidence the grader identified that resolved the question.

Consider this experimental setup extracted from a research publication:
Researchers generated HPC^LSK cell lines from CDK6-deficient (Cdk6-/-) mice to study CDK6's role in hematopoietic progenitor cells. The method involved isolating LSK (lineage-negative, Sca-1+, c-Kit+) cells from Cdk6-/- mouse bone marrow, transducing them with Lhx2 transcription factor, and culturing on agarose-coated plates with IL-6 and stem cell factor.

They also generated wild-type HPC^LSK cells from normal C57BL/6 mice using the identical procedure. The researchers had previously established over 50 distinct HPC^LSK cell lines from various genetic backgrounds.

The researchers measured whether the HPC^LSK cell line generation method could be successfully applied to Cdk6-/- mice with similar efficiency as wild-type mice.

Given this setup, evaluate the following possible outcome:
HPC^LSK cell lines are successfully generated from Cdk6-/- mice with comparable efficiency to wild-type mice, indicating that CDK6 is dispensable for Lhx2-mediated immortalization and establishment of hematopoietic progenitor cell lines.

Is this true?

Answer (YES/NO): YES